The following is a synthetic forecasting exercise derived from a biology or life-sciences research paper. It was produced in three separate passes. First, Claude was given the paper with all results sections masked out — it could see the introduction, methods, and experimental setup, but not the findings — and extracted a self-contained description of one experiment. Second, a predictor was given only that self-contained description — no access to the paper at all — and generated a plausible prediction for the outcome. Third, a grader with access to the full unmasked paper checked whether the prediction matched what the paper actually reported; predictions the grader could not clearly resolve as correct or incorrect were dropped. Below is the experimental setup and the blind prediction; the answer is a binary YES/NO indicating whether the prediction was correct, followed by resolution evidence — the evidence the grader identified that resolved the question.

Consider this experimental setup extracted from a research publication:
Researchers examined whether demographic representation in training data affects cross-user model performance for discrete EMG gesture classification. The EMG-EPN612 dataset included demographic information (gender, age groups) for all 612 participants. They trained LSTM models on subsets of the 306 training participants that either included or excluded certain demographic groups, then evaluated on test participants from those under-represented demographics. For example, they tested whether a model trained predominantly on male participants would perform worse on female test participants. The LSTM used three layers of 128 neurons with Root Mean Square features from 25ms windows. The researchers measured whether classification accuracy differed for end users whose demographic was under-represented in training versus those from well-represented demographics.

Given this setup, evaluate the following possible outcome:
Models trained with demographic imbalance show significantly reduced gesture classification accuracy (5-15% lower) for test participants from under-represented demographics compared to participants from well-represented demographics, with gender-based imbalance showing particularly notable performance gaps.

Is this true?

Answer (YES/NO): NO